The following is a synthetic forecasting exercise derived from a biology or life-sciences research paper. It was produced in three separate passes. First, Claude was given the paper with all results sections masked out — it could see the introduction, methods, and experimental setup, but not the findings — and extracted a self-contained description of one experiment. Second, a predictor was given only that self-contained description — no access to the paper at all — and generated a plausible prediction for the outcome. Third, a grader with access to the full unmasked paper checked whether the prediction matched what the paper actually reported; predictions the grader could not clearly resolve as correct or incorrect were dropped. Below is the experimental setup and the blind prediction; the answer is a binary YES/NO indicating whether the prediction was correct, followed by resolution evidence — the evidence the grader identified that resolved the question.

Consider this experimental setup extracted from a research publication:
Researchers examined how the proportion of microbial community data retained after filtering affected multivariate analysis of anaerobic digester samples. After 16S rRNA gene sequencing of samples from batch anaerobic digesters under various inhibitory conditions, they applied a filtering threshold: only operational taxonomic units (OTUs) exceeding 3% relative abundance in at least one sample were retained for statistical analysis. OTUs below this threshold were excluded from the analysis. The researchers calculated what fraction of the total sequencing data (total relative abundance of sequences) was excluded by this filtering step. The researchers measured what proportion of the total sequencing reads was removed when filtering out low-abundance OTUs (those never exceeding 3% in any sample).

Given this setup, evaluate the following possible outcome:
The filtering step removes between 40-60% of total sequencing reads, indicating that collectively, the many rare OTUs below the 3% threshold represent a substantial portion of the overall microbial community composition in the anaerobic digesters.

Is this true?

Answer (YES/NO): NO